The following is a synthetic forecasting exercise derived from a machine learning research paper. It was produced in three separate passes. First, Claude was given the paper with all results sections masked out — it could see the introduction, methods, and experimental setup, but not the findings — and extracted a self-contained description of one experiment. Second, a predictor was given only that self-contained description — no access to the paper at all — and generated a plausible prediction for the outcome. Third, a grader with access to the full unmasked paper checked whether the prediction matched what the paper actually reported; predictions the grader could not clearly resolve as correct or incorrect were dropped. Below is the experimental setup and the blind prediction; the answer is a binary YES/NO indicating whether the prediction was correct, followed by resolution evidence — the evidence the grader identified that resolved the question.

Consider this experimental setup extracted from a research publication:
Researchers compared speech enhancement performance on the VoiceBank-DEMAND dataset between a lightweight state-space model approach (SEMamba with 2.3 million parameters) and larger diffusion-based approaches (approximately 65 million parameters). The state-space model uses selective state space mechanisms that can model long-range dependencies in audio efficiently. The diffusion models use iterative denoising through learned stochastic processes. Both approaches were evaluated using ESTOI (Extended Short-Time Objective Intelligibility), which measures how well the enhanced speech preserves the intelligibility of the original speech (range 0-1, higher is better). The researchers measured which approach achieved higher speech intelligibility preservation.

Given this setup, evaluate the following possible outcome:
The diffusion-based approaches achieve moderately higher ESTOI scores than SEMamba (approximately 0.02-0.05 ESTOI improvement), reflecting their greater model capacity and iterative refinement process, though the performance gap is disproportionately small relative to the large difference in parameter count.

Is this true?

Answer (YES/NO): NO